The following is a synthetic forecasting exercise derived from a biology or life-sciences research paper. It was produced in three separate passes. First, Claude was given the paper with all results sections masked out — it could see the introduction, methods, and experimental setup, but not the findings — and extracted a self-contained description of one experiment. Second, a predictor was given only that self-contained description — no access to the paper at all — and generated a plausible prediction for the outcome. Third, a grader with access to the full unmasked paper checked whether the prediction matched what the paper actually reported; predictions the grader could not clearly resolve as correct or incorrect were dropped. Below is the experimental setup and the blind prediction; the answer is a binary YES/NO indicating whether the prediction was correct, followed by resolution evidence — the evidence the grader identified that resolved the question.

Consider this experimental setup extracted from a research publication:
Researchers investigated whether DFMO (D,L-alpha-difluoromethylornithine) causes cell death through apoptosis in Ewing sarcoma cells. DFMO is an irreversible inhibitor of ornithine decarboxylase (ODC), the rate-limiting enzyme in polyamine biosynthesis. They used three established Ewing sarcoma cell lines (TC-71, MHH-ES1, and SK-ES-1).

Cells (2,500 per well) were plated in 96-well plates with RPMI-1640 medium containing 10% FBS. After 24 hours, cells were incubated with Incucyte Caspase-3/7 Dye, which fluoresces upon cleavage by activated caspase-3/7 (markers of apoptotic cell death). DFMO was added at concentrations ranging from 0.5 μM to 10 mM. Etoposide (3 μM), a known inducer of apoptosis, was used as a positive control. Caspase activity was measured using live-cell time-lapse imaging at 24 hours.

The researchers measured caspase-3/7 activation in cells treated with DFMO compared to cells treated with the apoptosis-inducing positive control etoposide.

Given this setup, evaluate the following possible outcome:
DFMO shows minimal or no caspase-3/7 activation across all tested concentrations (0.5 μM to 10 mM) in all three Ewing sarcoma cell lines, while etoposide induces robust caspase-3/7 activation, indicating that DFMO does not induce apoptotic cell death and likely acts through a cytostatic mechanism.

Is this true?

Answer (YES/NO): YES